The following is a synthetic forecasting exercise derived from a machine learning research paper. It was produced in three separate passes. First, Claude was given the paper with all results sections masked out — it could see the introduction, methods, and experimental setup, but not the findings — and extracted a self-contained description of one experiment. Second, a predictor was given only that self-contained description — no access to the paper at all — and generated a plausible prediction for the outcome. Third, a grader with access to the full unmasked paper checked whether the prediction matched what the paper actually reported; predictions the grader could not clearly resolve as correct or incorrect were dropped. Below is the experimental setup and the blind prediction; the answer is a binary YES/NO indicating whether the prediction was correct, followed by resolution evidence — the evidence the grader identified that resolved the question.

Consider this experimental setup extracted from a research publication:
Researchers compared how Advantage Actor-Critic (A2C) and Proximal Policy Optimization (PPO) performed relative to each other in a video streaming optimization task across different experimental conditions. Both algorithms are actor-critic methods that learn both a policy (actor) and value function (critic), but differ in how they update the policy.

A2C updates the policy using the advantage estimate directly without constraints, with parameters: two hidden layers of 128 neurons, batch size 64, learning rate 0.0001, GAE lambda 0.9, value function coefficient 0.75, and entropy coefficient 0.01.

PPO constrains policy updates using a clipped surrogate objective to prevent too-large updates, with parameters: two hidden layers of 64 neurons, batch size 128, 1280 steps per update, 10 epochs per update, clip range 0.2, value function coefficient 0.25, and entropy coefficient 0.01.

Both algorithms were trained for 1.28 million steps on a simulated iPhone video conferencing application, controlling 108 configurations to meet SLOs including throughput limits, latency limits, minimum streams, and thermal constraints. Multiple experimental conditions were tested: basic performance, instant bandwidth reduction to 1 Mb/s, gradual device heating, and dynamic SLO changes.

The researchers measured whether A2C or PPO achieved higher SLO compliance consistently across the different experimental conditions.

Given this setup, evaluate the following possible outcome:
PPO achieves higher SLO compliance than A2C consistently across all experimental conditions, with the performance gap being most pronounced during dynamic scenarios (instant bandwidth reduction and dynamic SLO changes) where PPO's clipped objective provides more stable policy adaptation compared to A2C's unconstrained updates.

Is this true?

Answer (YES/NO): NO